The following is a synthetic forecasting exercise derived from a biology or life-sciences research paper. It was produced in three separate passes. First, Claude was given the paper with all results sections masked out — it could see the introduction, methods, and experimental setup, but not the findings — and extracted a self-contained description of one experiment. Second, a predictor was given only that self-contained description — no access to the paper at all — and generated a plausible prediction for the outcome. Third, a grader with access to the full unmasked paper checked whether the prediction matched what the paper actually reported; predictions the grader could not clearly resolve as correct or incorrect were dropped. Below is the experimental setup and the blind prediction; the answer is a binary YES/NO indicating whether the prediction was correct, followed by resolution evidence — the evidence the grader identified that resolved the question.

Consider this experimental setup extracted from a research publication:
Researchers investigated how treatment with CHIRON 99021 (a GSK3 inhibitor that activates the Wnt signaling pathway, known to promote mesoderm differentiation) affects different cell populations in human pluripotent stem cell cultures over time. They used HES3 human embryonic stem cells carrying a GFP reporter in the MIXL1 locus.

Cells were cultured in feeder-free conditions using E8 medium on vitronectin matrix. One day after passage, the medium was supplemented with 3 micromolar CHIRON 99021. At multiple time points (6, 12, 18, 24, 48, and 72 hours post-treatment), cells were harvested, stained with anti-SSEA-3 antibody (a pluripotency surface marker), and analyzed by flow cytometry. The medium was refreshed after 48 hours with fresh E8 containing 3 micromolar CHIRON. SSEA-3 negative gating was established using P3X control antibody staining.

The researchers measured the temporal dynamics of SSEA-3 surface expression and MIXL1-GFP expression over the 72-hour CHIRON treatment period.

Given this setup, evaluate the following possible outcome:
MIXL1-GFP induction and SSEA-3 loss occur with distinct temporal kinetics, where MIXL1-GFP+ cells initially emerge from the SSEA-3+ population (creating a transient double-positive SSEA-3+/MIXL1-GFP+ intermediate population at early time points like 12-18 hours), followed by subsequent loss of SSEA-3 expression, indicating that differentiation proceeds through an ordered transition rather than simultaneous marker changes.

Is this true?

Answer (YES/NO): YES